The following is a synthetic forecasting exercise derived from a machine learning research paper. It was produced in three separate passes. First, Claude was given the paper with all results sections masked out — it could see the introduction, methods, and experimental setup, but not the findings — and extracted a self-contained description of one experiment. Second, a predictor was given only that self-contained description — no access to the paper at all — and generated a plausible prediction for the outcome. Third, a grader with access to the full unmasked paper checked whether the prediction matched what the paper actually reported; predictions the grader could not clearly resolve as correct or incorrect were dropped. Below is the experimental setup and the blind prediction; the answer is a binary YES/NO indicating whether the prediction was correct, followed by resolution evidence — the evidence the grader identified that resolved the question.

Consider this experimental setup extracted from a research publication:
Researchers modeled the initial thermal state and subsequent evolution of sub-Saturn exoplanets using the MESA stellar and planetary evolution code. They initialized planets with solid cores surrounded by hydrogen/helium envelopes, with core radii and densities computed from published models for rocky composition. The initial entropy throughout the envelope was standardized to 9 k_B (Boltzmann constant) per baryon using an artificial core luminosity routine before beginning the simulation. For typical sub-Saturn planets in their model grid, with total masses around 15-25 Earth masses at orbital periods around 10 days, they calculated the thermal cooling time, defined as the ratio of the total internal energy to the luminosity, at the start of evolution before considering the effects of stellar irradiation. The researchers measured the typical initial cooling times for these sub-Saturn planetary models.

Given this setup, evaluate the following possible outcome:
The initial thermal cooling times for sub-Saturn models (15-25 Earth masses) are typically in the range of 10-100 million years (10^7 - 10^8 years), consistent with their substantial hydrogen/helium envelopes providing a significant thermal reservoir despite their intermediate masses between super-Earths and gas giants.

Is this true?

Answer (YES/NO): YES